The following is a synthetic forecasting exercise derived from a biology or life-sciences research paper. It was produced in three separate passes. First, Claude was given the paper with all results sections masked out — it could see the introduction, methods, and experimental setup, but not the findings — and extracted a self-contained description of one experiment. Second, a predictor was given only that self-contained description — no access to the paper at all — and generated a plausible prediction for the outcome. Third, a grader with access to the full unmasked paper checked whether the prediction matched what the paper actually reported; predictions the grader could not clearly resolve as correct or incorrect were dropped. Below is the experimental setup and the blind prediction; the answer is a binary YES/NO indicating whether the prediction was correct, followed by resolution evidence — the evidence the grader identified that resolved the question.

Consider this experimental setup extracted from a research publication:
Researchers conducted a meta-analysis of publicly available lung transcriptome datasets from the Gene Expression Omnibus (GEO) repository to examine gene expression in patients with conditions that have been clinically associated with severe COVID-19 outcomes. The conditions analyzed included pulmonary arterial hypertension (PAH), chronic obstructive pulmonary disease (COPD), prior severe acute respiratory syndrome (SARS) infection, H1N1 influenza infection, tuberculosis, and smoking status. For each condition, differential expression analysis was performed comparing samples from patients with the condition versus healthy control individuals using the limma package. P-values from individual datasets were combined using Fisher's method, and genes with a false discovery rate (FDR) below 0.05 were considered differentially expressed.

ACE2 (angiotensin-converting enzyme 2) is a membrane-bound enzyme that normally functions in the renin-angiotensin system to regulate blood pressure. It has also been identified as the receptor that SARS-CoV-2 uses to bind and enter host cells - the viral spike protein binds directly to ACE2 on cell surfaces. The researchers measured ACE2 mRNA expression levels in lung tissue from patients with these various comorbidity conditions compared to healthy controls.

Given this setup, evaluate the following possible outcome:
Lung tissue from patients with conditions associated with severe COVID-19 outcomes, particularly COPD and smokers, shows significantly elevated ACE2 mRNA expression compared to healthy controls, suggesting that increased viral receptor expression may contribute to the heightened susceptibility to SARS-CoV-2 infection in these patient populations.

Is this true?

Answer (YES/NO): YES